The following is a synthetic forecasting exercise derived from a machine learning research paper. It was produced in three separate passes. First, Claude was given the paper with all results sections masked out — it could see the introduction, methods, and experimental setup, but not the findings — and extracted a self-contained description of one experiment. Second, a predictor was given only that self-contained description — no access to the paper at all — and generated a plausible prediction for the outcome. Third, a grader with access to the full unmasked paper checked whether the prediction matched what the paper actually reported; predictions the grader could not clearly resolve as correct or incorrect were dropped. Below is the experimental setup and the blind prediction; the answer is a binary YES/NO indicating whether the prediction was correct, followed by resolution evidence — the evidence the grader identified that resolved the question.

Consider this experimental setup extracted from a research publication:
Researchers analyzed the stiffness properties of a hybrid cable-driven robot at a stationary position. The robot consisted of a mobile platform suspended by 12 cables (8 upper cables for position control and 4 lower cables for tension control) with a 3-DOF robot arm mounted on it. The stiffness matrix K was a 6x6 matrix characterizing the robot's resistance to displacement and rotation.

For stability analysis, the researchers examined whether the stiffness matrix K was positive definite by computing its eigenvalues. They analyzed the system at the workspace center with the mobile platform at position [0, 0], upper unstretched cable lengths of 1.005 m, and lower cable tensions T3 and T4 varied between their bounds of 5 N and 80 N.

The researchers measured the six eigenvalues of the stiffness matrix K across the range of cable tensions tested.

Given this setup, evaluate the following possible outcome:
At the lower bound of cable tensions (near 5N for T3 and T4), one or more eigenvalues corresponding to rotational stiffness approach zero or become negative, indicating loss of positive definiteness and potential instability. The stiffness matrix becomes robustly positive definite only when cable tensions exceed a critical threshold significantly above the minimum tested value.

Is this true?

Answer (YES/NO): NO